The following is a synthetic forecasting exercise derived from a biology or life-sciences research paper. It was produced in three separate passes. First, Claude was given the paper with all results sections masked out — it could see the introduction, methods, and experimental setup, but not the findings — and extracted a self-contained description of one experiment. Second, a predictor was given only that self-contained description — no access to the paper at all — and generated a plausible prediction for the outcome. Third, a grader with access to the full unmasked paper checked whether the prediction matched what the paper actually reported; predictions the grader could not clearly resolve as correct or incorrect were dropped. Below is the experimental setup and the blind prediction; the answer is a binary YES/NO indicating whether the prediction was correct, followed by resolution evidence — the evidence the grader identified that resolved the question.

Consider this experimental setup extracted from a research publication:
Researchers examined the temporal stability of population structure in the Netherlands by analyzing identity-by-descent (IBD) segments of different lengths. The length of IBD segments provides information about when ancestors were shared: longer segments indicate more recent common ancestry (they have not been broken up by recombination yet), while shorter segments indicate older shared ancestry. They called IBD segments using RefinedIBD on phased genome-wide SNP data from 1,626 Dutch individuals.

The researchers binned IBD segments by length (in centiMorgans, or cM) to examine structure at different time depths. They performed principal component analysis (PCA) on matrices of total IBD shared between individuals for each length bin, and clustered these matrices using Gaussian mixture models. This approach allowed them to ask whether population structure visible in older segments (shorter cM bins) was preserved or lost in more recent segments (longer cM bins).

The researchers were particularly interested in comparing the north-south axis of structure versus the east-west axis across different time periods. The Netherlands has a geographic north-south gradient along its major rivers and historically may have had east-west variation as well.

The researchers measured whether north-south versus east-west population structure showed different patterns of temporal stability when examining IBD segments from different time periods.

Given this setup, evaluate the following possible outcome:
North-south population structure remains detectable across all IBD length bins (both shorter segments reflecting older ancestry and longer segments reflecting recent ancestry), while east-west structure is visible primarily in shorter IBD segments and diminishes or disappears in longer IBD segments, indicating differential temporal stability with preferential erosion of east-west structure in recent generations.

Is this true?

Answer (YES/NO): NO